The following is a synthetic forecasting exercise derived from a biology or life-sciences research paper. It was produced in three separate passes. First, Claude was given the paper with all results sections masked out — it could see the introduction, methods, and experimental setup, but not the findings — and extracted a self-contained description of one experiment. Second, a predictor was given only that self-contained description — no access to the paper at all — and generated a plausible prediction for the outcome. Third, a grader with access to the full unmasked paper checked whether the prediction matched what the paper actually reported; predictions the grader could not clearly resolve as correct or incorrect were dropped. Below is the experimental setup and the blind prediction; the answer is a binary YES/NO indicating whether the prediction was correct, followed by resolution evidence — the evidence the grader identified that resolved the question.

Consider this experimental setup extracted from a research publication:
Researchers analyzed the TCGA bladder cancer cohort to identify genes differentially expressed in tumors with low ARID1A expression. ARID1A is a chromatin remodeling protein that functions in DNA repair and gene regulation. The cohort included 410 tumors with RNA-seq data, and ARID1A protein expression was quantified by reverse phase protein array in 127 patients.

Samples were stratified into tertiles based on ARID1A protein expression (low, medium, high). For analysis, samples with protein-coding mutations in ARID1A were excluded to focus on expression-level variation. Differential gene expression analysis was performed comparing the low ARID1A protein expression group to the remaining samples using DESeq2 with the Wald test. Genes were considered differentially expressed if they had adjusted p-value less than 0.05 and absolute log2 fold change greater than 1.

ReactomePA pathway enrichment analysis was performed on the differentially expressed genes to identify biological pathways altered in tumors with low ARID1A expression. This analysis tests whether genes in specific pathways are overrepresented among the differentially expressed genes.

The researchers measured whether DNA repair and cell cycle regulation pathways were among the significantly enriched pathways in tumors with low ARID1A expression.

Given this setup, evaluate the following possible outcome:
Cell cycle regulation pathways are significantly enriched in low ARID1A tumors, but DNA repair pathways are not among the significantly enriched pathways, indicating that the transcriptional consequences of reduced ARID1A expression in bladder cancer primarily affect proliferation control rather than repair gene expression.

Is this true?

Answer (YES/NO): NO